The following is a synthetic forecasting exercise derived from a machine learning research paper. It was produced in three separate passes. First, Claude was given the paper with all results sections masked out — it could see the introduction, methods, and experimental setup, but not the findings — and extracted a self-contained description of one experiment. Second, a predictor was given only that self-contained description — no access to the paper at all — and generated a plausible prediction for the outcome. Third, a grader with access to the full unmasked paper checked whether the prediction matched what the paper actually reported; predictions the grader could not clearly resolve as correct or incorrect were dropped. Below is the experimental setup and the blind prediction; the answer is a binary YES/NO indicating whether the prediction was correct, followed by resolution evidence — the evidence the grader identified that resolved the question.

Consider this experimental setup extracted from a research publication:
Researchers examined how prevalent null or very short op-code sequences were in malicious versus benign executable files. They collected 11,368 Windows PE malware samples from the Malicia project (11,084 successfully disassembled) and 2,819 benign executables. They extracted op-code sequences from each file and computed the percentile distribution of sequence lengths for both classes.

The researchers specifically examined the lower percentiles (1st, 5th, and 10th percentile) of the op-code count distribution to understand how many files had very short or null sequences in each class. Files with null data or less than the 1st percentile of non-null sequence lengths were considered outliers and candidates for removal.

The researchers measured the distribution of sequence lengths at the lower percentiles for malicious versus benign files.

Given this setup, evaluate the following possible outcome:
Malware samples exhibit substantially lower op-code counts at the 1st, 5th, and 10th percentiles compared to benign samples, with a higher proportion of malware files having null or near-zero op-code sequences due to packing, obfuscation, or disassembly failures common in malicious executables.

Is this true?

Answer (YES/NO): YES